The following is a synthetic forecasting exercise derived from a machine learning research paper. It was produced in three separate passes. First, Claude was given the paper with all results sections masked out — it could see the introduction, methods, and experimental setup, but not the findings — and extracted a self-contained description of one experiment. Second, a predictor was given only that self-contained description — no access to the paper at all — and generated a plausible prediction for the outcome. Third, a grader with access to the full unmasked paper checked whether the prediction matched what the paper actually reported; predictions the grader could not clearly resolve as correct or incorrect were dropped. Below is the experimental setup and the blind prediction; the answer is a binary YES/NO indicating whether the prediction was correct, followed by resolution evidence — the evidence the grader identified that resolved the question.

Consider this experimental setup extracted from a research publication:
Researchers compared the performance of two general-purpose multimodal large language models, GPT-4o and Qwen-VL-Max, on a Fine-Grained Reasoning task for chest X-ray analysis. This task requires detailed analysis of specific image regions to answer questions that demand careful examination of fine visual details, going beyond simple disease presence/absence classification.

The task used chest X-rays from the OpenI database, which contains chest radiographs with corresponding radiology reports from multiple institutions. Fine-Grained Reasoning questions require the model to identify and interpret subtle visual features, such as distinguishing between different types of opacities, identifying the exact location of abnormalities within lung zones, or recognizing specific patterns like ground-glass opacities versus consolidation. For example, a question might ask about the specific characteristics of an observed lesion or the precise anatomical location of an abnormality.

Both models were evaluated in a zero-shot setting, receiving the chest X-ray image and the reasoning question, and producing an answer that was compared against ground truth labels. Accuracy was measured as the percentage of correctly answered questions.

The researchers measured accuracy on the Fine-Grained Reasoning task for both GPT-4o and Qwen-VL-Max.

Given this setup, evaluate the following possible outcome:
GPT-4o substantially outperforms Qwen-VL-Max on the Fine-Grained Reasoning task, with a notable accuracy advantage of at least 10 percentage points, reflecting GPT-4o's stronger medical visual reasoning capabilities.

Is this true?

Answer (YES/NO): NO